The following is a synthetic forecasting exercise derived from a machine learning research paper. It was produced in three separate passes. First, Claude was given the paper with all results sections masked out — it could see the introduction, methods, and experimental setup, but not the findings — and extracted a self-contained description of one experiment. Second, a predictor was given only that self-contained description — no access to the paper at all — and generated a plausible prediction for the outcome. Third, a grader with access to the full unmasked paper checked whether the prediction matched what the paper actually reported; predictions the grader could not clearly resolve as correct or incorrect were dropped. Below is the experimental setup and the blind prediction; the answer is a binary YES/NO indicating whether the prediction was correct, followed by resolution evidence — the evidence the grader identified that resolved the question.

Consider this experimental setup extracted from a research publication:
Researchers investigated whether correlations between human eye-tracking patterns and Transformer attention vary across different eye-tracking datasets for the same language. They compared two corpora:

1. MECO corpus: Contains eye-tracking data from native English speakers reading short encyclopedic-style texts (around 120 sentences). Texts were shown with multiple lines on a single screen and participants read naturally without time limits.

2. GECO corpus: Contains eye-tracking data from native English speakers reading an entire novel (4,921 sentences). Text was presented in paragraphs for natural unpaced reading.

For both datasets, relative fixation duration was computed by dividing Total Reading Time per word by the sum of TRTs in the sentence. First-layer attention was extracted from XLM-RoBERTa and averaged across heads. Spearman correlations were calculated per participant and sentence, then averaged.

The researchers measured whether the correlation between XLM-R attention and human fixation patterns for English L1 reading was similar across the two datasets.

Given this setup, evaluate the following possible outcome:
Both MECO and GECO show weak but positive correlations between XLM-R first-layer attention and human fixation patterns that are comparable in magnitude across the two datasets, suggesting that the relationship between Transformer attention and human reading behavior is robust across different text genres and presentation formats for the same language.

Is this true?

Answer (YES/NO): YES